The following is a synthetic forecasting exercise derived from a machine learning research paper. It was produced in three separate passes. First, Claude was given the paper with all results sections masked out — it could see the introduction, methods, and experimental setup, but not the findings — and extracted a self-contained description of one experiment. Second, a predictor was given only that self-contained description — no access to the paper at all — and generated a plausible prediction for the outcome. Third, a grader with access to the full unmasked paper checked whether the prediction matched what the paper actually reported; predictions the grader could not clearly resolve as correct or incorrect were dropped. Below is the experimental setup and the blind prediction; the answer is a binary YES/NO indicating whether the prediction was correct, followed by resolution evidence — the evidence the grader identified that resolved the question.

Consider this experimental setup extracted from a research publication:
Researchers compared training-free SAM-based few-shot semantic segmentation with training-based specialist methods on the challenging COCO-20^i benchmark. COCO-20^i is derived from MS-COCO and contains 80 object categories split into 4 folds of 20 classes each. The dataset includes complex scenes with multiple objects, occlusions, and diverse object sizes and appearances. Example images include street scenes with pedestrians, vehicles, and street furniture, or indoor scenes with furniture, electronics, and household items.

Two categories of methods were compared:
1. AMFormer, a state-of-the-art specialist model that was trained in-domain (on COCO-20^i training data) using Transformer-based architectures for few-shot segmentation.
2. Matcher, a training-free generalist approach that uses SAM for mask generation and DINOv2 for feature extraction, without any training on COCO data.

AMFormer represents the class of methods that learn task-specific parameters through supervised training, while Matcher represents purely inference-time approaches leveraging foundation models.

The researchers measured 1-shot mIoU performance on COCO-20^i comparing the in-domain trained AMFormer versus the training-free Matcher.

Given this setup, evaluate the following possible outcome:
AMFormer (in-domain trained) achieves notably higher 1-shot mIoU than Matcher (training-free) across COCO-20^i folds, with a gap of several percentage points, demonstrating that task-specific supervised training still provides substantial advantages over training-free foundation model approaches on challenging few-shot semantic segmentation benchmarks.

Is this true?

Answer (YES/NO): NO